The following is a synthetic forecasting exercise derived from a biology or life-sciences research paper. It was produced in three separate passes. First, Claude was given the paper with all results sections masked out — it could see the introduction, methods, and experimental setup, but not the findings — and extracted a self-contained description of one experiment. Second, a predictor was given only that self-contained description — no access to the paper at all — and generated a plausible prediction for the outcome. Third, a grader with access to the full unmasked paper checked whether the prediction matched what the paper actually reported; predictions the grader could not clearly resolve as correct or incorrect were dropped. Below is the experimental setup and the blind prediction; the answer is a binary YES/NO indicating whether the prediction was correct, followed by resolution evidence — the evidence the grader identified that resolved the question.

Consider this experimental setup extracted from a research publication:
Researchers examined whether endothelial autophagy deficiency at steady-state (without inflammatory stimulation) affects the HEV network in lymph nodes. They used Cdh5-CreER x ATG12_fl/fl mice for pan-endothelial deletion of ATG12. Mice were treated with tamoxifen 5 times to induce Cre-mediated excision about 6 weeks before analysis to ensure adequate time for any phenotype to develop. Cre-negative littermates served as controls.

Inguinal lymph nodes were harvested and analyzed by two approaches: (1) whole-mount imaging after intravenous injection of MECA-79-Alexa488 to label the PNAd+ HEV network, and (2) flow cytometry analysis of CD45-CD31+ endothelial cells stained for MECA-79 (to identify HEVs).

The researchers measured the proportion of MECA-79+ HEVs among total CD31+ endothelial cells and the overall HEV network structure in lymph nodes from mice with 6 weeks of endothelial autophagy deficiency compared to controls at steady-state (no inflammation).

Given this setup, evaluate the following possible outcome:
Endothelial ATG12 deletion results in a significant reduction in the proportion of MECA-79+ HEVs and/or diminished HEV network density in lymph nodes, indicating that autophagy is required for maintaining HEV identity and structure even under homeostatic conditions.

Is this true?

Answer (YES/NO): YES